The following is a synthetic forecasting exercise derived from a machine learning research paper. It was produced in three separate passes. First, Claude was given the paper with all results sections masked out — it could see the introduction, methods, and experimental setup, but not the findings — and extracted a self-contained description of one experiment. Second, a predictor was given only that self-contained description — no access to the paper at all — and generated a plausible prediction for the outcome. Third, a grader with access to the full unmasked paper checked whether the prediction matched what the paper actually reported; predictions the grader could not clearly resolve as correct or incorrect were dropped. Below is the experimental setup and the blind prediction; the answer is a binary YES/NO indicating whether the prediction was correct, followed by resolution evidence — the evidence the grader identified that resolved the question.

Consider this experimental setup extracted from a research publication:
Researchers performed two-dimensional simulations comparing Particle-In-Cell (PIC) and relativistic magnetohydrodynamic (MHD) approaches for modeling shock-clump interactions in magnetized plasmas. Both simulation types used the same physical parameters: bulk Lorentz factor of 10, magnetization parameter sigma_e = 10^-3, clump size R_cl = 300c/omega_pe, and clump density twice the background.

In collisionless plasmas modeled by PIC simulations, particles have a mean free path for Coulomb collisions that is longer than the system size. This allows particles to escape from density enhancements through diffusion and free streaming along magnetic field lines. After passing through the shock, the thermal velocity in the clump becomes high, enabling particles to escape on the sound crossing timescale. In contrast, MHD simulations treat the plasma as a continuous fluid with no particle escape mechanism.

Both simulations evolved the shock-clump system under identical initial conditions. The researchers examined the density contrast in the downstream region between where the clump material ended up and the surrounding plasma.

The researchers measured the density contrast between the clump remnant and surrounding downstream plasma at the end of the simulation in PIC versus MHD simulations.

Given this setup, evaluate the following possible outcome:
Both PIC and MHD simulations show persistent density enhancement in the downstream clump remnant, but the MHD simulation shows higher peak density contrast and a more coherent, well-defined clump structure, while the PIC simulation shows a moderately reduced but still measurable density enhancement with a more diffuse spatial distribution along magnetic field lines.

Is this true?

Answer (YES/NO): NO